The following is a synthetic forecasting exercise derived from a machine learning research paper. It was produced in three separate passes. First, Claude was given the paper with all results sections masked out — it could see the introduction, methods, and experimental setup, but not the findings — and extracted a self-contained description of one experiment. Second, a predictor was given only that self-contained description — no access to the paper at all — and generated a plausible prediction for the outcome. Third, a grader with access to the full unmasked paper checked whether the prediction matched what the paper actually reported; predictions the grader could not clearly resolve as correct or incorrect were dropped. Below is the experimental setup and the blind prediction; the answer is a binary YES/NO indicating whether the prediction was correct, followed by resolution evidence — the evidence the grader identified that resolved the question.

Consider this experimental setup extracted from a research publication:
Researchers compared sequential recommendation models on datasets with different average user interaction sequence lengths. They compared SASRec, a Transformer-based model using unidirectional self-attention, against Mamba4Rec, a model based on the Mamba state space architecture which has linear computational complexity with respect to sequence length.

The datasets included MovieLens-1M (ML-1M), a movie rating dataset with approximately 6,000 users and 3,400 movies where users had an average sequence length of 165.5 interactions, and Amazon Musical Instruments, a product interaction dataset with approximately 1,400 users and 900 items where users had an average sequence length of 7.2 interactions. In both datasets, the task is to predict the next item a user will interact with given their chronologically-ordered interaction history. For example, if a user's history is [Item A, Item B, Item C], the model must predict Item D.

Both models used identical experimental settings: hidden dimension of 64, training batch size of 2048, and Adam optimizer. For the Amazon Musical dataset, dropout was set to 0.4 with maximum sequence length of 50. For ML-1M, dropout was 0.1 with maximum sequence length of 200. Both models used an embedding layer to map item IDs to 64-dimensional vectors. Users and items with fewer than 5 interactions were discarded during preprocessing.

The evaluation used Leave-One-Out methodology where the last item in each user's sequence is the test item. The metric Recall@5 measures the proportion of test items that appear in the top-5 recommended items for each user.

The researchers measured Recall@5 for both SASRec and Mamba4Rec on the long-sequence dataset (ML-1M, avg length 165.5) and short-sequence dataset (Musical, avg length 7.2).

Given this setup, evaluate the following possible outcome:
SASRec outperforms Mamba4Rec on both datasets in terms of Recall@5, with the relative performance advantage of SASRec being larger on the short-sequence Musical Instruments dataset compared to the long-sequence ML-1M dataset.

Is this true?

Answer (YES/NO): NO